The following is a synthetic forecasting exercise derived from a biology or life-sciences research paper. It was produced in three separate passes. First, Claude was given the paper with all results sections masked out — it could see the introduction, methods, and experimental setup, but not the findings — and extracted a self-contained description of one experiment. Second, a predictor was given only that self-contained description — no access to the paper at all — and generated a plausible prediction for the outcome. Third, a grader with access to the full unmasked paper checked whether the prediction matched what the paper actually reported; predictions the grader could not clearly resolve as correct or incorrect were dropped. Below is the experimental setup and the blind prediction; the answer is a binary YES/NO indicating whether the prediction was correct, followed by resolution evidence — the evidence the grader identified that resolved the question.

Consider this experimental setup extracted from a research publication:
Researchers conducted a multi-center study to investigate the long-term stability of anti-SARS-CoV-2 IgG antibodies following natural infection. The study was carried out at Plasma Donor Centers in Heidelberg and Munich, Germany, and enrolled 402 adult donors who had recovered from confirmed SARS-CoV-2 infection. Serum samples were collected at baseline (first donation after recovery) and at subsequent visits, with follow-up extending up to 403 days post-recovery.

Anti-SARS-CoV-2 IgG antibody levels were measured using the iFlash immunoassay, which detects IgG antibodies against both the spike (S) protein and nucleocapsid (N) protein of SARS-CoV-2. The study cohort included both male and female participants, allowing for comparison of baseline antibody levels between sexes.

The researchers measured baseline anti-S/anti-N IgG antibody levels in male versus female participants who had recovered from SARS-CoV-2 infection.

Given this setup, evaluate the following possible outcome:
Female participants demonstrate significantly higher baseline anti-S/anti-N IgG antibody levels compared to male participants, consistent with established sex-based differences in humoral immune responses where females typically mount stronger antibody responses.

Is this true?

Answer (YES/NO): NO